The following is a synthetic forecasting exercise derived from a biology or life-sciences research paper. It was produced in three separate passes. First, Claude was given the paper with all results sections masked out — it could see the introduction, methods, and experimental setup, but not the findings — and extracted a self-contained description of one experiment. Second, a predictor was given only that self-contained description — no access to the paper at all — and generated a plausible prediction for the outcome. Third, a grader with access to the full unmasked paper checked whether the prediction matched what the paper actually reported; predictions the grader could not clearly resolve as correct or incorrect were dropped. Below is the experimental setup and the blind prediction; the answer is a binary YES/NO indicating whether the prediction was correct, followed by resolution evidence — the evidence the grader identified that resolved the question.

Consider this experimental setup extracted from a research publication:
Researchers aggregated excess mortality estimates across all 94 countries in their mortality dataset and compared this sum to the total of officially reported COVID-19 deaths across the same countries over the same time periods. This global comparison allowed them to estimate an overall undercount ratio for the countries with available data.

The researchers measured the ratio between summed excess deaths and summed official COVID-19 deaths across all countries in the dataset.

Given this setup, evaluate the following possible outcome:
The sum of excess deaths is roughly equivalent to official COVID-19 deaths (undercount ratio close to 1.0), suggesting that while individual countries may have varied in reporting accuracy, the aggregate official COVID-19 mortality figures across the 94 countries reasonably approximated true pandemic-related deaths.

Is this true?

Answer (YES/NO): NO